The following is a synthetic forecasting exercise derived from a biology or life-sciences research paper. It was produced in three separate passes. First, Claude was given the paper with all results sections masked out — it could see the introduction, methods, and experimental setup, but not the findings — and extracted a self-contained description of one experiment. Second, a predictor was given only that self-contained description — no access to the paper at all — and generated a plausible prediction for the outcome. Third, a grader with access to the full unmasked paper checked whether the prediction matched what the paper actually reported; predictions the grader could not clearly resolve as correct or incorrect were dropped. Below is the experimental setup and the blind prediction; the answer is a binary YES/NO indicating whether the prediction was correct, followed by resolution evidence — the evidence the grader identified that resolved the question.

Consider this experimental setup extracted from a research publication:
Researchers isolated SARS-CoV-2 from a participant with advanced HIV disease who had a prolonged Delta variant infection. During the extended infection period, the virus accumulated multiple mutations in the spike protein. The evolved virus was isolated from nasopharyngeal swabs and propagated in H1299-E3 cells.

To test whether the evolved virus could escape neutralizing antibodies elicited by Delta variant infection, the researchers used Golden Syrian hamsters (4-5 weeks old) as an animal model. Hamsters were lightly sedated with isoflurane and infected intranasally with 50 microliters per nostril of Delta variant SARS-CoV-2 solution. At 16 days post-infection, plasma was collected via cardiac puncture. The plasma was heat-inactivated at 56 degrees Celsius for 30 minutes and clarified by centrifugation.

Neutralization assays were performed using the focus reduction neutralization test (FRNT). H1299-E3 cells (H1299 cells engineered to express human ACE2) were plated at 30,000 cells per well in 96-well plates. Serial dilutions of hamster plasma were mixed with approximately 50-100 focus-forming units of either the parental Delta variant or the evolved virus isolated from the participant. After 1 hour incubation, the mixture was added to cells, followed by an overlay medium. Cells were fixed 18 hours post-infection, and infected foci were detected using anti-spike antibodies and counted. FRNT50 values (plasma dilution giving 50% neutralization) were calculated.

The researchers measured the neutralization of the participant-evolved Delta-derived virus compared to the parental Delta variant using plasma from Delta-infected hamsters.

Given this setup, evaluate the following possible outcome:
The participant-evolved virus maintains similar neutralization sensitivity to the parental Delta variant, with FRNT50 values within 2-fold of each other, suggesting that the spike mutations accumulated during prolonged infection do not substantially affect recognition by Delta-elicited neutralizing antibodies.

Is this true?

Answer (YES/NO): NO